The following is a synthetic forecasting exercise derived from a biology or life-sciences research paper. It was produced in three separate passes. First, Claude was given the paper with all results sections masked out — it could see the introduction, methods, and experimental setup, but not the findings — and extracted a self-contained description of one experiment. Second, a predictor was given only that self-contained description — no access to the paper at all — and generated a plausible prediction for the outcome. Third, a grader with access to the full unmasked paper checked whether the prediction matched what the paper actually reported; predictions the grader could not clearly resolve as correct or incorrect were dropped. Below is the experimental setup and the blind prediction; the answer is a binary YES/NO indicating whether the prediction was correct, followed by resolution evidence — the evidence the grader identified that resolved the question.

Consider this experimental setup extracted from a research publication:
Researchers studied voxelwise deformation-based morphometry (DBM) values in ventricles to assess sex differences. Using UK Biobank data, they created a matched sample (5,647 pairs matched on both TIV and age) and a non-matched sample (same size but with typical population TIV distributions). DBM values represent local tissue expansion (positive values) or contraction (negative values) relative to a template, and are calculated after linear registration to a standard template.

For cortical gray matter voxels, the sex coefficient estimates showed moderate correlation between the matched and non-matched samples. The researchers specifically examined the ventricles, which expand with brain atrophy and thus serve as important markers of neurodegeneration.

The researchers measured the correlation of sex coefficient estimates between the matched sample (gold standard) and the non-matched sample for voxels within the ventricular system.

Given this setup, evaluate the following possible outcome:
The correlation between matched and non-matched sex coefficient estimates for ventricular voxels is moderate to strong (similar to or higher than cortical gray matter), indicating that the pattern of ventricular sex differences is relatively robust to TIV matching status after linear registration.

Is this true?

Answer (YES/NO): NO